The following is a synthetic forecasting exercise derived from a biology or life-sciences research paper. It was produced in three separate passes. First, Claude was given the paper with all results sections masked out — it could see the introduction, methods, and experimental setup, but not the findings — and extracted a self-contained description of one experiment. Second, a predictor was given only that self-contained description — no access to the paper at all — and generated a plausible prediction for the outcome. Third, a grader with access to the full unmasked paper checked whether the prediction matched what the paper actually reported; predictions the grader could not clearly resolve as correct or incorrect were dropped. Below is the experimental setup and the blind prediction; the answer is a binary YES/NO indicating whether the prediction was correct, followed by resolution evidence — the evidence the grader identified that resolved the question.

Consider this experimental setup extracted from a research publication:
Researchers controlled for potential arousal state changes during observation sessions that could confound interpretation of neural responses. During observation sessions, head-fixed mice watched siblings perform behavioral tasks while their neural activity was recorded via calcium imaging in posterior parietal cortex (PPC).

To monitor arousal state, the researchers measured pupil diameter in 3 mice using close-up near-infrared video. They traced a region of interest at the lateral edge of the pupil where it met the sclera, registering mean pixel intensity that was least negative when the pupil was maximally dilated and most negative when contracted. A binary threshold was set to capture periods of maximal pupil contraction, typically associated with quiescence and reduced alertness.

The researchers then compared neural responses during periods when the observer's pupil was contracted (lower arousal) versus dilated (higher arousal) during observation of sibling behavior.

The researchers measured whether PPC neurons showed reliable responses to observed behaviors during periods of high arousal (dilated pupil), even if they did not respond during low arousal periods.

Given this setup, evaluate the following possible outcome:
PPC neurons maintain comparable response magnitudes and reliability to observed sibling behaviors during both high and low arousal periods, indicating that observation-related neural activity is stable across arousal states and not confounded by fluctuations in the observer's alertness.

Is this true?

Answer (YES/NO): NO